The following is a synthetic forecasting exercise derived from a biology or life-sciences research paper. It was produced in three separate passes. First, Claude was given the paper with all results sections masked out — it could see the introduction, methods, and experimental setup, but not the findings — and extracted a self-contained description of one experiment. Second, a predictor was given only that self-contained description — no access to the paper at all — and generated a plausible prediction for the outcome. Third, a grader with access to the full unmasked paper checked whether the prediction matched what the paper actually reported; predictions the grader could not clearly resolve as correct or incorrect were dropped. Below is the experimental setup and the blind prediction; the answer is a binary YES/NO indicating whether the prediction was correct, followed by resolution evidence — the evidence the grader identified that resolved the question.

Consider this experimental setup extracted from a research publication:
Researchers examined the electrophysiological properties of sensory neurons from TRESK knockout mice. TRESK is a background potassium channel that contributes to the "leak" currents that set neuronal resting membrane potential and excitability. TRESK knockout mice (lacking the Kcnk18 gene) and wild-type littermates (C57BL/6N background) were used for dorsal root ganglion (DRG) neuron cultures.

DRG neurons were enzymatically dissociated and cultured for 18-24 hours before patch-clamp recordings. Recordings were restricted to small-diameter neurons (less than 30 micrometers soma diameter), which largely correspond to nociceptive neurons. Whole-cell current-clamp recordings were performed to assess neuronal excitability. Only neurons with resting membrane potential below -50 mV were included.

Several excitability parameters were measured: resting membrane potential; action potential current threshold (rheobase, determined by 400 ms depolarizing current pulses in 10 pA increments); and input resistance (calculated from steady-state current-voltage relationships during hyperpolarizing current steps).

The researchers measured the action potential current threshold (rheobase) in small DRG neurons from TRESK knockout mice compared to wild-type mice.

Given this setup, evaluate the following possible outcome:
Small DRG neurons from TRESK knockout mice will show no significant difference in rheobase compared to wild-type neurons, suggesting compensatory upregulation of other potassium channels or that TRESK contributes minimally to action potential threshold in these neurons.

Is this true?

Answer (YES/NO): NO